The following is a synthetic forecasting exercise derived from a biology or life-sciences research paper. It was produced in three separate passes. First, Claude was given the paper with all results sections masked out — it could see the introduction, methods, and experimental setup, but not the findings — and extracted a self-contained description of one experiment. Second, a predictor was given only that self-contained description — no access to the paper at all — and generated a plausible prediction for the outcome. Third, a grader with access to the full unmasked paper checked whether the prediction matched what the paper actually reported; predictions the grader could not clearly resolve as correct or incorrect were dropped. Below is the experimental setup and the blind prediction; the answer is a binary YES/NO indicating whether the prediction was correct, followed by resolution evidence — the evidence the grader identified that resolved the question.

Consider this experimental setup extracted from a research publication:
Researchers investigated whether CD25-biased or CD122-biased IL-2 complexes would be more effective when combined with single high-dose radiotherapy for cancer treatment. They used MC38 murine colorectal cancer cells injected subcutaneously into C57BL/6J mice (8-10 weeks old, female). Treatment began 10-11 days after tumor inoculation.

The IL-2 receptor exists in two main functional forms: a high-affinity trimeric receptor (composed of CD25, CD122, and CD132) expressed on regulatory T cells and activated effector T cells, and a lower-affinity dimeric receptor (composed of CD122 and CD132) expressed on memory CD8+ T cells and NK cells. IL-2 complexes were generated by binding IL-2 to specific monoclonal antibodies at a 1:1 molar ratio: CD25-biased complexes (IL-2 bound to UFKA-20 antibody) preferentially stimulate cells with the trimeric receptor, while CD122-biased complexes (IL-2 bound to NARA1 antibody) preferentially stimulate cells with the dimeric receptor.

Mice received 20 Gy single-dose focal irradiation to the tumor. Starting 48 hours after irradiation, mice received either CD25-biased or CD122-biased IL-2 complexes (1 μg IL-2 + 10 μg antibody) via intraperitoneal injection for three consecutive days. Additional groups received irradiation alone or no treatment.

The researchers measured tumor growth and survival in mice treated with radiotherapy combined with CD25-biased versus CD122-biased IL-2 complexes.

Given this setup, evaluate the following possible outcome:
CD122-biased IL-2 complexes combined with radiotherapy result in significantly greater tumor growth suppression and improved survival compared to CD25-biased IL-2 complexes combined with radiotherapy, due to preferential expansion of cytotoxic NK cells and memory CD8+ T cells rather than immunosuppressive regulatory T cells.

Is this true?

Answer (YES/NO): NO